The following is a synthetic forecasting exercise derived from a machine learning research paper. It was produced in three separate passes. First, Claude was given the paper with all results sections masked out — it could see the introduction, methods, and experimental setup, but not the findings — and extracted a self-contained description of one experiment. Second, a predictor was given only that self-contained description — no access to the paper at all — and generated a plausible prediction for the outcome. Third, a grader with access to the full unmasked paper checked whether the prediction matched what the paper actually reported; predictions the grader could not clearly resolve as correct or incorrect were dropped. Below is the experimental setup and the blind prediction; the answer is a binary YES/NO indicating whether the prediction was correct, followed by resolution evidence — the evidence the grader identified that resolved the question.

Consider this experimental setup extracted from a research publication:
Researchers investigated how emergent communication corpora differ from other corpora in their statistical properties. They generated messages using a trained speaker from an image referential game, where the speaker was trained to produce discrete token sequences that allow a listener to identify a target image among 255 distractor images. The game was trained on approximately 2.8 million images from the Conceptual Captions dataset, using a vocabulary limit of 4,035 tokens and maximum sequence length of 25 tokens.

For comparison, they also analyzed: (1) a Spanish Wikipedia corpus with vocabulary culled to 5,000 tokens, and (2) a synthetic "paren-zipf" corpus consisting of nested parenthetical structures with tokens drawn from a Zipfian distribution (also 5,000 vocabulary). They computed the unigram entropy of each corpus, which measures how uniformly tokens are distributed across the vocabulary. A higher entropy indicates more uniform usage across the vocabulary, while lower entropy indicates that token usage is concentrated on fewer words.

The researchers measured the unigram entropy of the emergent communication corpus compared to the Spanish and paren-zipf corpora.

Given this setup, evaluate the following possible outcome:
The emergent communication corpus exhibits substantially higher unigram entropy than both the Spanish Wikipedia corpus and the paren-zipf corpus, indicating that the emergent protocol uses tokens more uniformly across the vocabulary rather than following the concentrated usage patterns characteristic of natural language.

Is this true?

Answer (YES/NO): NO